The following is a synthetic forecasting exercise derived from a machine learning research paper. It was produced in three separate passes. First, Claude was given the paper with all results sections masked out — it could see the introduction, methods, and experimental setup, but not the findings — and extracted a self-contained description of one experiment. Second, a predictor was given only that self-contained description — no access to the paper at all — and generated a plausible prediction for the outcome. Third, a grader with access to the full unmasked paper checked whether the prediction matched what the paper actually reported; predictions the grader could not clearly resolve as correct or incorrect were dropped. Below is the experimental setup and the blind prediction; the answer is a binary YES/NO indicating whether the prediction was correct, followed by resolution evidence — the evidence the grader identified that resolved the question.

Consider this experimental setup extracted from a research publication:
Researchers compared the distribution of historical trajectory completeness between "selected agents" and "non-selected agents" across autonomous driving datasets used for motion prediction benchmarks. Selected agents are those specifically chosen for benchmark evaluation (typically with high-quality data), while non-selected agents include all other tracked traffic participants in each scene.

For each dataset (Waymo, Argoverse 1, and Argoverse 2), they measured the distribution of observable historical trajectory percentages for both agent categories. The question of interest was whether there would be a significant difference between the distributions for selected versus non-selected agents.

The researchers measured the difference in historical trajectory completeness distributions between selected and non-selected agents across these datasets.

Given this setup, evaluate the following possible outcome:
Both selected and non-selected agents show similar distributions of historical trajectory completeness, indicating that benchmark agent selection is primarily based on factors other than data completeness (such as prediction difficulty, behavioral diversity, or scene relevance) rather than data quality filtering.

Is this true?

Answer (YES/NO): NO